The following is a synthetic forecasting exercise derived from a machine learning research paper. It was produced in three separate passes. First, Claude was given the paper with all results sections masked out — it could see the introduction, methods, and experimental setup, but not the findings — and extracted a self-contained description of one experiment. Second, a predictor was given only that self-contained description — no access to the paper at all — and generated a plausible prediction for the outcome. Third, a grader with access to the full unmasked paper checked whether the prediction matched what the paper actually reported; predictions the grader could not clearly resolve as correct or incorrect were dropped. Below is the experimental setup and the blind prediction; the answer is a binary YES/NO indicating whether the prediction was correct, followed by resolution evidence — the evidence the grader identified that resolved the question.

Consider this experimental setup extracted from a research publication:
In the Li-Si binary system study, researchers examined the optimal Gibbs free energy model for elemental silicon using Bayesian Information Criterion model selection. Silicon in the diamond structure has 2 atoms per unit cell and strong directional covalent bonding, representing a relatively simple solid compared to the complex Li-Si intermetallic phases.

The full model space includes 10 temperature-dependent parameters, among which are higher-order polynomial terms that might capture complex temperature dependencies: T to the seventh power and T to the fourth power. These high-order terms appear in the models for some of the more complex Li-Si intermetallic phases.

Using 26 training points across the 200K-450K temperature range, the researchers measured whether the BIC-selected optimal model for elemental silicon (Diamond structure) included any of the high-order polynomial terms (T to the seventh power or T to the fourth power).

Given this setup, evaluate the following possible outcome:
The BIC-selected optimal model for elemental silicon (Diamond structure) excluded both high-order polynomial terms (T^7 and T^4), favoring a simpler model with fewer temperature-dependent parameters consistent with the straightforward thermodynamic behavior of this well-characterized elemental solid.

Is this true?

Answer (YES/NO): YES